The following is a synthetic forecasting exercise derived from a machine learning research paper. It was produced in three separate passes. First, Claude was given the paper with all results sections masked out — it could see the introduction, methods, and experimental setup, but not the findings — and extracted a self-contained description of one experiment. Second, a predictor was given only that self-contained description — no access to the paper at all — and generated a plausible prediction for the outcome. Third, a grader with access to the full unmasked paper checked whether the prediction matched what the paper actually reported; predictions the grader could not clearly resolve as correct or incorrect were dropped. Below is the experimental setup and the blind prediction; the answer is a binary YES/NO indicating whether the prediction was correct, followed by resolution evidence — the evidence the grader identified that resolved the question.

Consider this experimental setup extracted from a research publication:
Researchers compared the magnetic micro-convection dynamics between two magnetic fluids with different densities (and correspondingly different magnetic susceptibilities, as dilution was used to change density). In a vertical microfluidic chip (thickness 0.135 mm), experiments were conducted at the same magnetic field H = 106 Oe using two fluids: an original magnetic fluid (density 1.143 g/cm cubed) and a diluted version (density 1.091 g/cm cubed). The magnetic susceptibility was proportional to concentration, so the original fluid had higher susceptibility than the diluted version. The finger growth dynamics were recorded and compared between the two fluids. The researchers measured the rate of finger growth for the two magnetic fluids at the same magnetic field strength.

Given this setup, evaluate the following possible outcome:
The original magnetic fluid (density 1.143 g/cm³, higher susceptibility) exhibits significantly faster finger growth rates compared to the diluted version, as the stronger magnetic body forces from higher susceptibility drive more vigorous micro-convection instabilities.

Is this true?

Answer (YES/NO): YES